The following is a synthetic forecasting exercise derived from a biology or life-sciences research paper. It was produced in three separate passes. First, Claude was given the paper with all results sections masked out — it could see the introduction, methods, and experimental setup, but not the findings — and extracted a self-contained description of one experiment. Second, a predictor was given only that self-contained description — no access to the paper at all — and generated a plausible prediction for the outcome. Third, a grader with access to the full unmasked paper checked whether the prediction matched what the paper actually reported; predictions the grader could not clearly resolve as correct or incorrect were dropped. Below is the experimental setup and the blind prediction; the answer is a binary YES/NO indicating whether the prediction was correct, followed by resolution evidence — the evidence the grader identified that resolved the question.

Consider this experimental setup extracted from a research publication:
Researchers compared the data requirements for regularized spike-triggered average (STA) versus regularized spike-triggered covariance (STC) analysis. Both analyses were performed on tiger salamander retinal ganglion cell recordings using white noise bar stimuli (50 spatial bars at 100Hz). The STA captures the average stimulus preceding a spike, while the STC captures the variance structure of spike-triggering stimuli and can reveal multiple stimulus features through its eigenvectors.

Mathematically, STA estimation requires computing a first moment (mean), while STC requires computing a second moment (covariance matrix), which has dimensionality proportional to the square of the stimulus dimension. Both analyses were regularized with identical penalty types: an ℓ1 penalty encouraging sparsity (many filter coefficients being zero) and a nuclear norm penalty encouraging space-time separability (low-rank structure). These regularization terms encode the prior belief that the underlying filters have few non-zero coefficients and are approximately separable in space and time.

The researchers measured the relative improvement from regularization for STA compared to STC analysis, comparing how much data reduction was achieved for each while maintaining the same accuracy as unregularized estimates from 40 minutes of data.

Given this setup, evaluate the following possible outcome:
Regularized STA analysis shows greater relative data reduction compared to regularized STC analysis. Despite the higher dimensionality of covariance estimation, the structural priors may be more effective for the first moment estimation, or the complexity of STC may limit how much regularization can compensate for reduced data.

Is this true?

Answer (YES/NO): YES